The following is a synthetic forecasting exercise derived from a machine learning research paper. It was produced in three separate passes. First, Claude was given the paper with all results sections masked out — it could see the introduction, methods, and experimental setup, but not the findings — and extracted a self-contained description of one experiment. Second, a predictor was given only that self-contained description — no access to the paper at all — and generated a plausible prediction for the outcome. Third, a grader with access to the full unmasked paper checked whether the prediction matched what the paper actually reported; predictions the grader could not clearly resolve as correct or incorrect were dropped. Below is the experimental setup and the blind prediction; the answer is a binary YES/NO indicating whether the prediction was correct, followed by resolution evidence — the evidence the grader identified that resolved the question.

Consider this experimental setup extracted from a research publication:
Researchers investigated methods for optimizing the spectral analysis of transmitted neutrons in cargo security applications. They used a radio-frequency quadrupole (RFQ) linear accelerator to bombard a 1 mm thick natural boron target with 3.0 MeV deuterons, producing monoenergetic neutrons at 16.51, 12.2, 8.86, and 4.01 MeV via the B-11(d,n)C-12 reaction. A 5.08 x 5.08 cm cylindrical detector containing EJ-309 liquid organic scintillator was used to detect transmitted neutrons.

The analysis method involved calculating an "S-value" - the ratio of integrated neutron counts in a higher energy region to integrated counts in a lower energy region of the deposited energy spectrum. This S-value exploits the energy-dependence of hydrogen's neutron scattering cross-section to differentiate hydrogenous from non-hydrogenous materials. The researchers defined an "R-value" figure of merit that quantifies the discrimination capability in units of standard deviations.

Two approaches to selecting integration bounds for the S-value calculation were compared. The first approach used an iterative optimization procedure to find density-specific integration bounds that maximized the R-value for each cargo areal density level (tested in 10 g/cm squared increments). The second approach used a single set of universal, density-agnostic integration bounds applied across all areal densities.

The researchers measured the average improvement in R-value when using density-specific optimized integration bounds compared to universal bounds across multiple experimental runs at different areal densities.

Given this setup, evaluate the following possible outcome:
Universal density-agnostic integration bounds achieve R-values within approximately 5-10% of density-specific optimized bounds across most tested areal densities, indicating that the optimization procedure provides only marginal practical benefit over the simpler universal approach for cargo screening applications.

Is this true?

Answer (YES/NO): NO